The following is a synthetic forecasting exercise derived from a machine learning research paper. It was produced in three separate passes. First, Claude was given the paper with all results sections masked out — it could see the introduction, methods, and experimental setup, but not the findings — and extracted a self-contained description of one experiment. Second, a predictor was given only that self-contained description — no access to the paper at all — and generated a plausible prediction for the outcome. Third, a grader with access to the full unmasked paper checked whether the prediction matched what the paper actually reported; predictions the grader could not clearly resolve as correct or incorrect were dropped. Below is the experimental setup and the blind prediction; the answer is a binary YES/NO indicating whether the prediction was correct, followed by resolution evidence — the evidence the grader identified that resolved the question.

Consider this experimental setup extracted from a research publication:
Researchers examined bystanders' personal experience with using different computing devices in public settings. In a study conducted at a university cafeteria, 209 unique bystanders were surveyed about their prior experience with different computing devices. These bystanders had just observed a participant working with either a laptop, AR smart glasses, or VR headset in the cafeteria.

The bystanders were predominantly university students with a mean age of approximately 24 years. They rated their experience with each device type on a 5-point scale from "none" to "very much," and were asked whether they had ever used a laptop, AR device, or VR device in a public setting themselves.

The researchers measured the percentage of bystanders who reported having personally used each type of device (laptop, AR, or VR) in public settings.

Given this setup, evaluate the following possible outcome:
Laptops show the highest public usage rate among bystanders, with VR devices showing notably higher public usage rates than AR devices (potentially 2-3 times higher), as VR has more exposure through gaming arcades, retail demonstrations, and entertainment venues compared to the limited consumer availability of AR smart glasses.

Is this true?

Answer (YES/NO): NO